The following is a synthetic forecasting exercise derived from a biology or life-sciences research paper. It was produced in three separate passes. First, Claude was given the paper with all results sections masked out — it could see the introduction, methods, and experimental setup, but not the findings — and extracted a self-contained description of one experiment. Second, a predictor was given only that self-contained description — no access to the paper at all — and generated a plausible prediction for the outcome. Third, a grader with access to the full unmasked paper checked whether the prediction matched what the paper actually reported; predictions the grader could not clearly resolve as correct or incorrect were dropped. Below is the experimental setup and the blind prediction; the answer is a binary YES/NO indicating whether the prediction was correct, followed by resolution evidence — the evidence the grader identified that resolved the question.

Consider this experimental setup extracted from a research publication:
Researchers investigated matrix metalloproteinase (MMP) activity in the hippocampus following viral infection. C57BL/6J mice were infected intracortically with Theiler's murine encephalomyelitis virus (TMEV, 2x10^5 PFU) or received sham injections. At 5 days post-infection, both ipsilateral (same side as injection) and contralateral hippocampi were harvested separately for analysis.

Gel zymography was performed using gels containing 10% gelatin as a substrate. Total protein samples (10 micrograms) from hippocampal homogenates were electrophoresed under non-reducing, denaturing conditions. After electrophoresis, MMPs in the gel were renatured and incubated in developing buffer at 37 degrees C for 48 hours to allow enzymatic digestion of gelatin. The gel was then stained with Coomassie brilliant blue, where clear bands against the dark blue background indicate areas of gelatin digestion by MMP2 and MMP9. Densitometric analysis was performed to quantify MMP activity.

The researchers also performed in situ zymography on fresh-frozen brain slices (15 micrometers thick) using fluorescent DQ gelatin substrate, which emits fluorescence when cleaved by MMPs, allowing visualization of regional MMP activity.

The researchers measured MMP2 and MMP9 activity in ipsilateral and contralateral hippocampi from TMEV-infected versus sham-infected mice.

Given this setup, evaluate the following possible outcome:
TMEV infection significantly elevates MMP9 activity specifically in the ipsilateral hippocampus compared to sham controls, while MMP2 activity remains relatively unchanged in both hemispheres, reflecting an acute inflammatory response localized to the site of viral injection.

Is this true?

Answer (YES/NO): NO